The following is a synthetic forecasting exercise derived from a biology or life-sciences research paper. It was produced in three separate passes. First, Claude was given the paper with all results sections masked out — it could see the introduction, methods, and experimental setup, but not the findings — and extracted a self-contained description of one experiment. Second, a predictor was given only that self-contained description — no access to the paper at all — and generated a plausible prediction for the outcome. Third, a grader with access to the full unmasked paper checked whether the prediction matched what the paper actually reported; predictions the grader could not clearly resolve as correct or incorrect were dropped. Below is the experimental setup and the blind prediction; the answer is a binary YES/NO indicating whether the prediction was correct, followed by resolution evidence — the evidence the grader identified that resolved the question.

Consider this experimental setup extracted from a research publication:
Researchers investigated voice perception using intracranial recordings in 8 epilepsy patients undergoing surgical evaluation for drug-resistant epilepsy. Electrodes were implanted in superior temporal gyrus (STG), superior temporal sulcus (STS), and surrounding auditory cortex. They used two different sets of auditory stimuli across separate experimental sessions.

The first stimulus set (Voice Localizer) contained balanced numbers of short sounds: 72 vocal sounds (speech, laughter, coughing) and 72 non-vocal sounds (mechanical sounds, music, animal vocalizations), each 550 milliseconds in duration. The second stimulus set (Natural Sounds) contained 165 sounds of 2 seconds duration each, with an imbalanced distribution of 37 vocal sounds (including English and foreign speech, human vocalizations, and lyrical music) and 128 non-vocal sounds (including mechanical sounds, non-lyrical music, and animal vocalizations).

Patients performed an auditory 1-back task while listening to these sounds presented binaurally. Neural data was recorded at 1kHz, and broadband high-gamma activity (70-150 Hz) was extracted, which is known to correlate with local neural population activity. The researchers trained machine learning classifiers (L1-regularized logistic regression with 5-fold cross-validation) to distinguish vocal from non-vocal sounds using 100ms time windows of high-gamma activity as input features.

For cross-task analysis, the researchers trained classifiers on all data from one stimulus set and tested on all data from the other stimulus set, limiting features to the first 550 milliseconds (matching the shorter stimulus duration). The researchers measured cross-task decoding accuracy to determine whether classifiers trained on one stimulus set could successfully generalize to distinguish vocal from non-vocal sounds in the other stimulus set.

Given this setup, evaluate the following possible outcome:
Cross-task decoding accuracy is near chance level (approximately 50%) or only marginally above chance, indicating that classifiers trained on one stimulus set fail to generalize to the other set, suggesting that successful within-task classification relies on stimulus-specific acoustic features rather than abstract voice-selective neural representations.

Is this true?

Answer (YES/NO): NO